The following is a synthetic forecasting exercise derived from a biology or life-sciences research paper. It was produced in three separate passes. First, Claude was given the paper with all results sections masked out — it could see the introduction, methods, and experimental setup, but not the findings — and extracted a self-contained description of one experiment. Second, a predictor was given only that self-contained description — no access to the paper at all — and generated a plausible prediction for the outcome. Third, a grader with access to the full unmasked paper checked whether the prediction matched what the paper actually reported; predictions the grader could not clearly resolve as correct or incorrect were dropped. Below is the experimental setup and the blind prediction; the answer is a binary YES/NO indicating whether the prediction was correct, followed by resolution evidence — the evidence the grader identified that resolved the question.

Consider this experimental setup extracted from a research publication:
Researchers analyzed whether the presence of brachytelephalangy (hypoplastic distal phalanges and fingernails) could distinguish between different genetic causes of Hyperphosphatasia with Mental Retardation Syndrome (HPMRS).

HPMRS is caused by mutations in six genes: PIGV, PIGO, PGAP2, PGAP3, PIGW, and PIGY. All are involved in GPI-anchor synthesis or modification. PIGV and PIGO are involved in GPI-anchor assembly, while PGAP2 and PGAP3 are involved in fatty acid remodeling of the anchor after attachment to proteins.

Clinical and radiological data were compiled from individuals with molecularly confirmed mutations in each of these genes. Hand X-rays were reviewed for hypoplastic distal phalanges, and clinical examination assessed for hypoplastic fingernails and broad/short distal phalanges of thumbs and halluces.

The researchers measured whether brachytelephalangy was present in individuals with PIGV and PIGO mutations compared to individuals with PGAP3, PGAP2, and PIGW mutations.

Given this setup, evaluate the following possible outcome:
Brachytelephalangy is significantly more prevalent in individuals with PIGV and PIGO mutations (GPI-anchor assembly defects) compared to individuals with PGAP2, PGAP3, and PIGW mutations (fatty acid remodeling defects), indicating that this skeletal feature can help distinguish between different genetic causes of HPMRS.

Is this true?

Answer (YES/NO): YES